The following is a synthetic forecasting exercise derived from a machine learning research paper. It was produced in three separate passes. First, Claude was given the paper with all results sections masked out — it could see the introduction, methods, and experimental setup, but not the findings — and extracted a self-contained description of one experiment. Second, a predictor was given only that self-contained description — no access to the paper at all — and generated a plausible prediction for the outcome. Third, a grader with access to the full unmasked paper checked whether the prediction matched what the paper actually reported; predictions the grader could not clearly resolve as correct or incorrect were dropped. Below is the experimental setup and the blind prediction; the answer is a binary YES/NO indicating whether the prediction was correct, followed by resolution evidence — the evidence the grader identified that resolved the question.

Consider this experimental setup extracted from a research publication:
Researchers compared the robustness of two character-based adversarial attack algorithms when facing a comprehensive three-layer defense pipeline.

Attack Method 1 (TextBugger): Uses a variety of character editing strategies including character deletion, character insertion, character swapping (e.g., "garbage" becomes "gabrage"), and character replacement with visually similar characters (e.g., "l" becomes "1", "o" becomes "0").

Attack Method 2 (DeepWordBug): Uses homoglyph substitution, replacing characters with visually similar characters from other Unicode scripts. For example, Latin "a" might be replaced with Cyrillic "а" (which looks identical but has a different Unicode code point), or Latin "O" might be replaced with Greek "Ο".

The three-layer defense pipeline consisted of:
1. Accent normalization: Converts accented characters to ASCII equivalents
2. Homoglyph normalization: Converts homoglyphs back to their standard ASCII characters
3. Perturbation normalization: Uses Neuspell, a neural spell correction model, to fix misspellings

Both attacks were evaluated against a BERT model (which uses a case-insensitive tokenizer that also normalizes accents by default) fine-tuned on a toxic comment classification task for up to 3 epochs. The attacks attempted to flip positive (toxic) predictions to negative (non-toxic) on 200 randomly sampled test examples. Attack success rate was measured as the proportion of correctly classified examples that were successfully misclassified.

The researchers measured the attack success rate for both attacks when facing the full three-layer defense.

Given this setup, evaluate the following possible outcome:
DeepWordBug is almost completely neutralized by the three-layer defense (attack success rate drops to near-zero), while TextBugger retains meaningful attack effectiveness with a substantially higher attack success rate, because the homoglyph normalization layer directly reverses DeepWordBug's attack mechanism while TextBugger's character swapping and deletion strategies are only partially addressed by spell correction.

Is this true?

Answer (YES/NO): YES